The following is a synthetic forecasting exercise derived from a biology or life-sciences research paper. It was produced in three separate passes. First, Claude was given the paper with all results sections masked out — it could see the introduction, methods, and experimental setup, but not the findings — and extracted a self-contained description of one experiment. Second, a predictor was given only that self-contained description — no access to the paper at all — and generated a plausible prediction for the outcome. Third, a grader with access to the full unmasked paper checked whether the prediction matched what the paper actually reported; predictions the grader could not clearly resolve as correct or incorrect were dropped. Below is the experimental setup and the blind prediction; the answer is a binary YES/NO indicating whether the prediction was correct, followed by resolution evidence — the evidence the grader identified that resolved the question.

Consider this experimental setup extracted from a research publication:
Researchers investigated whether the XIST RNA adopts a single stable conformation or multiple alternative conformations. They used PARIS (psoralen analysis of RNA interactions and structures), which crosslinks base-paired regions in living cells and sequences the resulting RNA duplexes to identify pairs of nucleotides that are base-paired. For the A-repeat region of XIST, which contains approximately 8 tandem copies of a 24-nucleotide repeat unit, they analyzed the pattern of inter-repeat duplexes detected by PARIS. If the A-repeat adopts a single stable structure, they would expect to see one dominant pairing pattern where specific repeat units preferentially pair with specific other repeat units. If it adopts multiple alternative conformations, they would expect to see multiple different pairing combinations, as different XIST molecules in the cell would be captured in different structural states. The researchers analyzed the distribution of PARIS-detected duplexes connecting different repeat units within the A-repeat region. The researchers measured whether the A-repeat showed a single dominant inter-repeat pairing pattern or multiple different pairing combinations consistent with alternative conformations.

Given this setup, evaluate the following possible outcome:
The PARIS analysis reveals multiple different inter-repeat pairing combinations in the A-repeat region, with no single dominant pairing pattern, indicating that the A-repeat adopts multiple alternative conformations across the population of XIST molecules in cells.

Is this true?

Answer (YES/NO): YES